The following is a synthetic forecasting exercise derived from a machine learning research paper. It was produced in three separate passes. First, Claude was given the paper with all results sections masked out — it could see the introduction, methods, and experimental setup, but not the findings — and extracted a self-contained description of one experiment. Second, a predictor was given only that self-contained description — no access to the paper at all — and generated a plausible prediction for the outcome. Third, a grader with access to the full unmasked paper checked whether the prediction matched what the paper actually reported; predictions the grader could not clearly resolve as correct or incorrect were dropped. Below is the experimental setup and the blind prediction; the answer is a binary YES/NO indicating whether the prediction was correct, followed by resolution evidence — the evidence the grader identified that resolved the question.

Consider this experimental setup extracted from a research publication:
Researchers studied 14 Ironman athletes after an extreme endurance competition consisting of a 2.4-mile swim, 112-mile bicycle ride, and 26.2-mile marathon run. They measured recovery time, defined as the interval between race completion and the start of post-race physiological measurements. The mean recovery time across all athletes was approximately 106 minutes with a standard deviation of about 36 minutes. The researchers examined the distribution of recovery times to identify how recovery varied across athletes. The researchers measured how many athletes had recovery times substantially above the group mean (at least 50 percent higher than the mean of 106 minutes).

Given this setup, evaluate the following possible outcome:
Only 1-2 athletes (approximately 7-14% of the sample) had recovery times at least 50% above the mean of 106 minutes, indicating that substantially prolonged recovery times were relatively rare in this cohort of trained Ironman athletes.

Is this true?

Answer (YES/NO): YES